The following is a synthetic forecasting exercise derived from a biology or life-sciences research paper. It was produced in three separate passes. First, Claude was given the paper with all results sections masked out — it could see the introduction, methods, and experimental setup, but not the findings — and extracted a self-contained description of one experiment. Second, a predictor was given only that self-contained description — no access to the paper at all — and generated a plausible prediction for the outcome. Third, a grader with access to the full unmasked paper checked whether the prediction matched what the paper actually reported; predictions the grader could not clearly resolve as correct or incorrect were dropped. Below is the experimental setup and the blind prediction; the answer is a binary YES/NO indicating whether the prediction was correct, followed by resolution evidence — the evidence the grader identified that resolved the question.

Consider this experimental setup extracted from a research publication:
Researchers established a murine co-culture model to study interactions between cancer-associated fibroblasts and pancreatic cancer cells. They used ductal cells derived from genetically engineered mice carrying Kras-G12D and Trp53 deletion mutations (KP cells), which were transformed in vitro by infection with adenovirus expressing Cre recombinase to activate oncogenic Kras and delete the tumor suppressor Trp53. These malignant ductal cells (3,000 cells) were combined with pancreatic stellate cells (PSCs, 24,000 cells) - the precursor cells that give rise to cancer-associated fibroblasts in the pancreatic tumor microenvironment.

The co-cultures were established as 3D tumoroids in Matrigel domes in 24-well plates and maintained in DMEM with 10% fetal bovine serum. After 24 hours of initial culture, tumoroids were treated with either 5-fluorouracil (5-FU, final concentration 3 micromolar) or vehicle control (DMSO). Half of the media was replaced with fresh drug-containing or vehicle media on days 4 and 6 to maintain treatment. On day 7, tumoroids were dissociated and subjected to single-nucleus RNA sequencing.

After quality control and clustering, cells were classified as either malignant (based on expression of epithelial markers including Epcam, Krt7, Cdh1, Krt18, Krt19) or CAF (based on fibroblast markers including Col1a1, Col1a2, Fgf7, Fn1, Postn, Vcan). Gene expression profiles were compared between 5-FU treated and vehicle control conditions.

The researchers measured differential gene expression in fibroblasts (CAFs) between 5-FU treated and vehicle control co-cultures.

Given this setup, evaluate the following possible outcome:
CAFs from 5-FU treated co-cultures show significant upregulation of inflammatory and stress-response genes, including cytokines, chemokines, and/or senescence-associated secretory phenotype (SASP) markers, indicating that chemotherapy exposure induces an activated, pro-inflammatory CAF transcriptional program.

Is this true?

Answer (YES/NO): YES